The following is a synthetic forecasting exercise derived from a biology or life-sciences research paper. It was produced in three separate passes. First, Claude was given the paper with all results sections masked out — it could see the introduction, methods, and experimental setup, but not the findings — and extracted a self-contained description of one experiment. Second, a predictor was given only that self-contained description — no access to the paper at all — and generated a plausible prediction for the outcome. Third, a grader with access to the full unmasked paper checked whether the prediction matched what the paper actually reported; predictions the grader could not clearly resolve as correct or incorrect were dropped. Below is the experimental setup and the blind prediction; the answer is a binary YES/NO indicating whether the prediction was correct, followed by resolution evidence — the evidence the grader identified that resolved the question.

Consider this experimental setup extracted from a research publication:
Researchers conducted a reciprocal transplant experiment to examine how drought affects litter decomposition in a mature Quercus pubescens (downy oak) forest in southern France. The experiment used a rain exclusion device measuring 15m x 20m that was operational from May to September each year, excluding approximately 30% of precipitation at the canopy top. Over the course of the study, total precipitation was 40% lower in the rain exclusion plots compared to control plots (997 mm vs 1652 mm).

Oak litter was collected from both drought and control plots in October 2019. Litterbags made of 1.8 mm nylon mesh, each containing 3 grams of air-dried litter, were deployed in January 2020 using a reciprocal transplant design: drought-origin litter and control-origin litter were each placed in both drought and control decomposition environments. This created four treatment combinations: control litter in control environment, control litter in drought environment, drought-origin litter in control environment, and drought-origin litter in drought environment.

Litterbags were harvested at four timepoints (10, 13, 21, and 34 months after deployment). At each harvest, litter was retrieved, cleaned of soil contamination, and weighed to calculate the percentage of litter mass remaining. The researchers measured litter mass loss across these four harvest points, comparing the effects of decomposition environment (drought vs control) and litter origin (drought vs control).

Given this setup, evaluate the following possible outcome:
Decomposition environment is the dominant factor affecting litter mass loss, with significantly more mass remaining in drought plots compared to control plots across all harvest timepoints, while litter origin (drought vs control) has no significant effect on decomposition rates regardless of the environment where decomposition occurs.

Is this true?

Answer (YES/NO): NO